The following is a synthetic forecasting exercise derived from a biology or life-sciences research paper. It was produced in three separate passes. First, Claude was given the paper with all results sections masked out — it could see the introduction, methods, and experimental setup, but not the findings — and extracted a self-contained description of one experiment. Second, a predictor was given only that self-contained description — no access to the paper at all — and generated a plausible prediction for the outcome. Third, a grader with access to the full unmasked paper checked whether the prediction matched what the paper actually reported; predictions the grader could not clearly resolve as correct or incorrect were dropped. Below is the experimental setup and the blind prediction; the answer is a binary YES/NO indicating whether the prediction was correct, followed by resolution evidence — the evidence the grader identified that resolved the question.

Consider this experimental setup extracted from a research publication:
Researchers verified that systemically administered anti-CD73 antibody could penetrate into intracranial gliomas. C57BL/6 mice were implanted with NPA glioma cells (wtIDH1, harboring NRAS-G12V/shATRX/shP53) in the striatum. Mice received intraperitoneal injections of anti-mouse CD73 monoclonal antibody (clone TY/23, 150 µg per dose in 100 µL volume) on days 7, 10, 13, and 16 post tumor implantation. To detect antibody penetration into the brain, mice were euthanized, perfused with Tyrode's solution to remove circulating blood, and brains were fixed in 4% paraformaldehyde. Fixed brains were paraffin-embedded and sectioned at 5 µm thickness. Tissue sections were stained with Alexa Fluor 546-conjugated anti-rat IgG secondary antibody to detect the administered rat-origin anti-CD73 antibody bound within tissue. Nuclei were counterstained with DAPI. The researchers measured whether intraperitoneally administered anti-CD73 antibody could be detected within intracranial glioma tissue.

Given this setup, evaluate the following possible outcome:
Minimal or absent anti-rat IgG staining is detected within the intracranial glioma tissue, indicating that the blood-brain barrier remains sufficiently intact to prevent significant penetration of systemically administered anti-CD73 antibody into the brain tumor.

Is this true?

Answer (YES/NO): NO